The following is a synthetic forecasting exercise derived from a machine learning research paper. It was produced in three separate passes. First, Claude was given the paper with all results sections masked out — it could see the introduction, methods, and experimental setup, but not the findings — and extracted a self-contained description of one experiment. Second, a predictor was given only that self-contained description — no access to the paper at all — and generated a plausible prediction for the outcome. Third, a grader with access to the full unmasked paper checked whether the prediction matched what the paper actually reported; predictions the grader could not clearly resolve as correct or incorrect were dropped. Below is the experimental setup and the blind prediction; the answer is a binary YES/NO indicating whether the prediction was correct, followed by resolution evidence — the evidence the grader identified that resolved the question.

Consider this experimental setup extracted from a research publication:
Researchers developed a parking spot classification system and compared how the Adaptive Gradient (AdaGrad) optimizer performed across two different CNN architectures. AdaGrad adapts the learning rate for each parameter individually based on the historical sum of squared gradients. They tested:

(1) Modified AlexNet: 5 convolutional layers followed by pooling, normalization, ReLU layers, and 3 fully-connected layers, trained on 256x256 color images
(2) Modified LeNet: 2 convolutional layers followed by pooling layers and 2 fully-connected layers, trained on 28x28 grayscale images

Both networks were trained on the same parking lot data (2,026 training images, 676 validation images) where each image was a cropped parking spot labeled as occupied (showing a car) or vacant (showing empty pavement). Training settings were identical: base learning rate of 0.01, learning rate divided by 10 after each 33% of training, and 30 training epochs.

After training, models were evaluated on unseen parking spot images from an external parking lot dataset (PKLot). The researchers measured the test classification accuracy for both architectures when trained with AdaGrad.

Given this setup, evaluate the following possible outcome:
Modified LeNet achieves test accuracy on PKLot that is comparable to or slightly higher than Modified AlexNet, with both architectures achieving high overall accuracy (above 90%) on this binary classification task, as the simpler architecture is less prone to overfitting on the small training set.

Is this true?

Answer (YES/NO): NO